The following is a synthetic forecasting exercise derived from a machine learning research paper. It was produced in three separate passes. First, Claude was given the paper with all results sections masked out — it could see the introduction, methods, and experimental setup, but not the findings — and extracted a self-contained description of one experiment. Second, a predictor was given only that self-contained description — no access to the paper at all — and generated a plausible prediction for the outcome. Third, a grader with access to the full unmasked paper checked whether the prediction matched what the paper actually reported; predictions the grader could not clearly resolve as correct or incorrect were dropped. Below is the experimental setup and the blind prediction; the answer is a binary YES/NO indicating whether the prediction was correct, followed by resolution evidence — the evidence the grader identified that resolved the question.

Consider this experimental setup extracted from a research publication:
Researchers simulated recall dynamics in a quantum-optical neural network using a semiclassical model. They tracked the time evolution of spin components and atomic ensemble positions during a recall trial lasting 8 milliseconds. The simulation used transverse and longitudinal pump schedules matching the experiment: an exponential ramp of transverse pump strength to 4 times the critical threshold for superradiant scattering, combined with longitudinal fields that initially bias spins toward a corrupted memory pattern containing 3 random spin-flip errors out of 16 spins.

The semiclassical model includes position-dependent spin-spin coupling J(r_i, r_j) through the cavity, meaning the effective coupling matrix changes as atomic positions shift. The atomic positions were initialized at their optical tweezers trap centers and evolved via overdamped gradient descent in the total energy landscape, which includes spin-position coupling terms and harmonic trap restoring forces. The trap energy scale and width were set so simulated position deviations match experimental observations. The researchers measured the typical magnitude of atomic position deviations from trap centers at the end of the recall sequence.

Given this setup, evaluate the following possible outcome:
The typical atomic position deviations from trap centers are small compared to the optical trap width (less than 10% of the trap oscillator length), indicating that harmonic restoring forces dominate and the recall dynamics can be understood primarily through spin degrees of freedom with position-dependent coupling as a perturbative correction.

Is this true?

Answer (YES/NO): NO